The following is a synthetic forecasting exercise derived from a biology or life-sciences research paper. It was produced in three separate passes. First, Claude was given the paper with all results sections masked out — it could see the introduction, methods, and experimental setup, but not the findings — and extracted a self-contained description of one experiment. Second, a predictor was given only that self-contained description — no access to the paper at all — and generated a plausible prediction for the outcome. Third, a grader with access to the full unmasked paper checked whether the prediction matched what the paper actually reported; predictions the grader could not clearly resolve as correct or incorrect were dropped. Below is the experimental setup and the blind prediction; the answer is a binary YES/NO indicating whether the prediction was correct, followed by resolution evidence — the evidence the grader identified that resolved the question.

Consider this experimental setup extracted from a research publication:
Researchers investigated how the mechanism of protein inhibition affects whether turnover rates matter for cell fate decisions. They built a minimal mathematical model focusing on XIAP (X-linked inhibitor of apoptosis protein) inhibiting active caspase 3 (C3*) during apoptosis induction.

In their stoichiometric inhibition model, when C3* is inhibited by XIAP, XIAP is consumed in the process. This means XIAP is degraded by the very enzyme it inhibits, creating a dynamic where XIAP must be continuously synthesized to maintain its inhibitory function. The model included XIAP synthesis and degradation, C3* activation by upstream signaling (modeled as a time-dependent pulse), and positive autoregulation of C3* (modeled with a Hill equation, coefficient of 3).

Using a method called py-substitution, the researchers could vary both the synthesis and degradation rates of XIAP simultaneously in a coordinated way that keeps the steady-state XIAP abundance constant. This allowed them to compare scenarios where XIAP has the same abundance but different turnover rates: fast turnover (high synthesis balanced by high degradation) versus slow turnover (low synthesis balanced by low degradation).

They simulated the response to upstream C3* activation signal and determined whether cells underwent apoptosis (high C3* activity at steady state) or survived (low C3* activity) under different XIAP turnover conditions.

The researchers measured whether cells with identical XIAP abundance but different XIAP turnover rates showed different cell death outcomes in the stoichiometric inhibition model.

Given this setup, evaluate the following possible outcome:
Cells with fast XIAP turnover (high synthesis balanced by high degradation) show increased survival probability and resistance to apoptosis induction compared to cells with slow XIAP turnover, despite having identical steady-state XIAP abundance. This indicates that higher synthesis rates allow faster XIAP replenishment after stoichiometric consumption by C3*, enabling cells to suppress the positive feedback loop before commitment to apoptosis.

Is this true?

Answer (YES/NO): YES